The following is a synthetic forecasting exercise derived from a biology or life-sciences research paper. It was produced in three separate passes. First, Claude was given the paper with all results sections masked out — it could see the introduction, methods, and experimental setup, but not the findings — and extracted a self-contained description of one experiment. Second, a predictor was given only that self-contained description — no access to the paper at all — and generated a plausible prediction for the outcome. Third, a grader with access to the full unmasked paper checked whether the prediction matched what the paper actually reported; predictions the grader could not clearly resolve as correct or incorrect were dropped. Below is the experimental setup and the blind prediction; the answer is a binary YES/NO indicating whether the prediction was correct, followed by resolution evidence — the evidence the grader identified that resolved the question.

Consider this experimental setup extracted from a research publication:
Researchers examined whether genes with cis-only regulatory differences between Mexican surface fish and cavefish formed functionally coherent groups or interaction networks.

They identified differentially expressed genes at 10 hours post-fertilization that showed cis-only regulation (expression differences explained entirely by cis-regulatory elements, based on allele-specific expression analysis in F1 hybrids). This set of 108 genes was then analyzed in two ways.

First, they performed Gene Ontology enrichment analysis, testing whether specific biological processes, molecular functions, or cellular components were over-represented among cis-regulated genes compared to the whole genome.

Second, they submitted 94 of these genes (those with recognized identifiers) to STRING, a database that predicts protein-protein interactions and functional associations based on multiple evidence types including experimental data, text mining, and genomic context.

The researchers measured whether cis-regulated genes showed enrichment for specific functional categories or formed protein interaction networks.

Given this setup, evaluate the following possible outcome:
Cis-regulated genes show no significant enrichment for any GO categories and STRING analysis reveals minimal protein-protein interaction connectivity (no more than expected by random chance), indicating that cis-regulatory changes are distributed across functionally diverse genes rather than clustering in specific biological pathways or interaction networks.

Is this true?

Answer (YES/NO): YES